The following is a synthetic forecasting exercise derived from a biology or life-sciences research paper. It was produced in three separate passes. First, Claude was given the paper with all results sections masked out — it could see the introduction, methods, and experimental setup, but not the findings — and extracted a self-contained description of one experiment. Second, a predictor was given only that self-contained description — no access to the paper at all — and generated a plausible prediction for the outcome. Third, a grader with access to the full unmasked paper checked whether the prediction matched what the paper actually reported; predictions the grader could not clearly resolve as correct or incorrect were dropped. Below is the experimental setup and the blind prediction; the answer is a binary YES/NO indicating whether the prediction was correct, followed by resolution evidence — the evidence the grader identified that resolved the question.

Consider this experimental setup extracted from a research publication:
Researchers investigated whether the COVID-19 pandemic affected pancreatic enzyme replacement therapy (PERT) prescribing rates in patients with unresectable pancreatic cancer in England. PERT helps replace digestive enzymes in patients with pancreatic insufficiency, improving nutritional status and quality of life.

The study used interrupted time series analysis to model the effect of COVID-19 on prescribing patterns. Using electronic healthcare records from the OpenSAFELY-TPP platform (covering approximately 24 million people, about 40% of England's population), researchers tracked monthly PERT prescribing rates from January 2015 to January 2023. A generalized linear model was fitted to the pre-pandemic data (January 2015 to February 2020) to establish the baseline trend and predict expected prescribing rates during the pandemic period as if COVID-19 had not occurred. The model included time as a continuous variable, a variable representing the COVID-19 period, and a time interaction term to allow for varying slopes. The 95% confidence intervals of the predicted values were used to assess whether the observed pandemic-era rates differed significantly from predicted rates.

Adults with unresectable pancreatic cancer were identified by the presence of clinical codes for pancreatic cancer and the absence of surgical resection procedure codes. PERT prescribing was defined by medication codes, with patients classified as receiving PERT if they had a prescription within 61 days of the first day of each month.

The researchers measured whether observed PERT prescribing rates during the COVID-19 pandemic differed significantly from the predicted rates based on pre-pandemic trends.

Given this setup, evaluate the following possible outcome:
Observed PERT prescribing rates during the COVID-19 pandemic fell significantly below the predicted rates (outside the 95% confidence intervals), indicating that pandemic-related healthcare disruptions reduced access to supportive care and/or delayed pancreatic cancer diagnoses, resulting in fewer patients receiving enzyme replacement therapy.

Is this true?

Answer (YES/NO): NO